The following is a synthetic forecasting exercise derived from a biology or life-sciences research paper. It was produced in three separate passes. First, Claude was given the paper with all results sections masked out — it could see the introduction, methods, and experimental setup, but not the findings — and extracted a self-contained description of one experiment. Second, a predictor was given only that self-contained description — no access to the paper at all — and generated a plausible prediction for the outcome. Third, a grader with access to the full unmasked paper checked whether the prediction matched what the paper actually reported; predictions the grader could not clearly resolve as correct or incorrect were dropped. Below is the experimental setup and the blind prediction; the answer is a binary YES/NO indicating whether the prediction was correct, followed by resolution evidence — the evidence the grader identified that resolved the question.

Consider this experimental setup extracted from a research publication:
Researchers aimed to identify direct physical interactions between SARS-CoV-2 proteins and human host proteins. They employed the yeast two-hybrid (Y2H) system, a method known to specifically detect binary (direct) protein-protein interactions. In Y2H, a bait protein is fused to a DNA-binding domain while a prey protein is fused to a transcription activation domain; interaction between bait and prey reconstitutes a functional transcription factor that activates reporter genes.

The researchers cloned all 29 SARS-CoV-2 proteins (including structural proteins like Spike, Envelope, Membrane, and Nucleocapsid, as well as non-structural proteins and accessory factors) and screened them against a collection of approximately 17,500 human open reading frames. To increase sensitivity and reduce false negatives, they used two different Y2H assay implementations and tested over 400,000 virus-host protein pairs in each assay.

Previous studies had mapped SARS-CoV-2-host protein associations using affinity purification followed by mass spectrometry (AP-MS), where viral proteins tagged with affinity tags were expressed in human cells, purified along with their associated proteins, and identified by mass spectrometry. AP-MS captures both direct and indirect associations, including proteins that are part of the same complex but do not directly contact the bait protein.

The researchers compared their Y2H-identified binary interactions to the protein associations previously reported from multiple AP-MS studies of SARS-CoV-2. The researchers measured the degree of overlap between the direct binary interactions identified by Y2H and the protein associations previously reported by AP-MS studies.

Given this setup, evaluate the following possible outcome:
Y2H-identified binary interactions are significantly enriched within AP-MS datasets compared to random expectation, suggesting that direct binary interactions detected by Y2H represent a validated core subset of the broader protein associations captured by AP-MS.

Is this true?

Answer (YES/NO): NO